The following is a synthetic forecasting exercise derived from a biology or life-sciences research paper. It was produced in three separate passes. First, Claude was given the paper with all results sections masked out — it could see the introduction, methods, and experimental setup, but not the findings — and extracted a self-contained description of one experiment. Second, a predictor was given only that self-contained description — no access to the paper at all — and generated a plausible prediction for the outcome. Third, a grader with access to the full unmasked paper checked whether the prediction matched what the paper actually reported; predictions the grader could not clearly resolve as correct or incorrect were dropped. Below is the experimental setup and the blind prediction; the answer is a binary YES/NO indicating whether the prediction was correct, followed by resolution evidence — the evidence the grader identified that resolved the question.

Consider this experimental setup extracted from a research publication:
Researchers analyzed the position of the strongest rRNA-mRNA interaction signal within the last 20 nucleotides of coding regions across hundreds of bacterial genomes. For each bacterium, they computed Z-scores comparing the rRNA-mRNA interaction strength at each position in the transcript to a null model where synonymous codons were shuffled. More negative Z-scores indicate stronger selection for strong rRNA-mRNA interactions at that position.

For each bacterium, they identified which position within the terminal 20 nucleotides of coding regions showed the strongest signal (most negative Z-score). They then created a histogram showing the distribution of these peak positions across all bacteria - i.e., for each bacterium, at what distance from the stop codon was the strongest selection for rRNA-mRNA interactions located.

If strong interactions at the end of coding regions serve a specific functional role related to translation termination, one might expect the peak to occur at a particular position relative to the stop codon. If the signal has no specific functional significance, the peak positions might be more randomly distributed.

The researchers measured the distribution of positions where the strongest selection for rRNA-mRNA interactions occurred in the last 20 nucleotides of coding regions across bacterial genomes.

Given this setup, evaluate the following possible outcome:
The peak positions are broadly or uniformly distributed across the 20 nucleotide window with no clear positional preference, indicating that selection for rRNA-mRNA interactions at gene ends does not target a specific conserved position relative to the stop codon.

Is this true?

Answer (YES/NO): NO